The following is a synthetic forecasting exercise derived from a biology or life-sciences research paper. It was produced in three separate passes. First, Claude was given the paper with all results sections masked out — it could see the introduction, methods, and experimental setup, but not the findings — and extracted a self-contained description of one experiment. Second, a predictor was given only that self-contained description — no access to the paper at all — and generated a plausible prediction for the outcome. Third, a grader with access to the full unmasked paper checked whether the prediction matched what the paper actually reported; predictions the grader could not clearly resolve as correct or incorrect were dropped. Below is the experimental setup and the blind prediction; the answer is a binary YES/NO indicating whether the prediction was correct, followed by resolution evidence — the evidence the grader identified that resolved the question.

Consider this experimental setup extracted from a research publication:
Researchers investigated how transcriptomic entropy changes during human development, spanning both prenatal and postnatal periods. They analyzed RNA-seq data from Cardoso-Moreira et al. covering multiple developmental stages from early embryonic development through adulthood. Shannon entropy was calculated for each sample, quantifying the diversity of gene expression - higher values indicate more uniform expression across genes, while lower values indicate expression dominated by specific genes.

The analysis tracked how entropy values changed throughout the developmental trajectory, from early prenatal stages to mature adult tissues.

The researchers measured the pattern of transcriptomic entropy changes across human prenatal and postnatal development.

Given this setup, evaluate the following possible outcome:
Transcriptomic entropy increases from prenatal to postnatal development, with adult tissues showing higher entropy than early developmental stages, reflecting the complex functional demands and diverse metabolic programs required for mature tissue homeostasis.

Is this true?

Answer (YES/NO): NO